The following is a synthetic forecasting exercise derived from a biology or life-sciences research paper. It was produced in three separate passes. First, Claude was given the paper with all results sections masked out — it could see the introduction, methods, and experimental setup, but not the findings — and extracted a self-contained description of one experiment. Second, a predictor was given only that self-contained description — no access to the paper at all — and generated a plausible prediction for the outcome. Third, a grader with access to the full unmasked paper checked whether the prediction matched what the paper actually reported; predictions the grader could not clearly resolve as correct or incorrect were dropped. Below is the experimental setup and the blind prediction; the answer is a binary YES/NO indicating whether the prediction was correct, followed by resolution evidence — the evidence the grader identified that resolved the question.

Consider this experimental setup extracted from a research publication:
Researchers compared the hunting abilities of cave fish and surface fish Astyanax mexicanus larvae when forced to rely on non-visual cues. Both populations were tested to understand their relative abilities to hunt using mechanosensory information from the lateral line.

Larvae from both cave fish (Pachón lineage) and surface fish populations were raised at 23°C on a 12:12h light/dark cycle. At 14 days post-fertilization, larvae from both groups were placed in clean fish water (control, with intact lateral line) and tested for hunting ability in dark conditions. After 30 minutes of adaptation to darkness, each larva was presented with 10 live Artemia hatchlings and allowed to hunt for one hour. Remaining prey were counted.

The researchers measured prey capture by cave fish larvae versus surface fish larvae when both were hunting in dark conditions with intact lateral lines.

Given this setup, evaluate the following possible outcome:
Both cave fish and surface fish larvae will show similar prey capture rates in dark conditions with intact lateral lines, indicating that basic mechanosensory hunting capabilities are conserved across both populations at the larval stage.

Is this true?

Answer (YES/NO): YES